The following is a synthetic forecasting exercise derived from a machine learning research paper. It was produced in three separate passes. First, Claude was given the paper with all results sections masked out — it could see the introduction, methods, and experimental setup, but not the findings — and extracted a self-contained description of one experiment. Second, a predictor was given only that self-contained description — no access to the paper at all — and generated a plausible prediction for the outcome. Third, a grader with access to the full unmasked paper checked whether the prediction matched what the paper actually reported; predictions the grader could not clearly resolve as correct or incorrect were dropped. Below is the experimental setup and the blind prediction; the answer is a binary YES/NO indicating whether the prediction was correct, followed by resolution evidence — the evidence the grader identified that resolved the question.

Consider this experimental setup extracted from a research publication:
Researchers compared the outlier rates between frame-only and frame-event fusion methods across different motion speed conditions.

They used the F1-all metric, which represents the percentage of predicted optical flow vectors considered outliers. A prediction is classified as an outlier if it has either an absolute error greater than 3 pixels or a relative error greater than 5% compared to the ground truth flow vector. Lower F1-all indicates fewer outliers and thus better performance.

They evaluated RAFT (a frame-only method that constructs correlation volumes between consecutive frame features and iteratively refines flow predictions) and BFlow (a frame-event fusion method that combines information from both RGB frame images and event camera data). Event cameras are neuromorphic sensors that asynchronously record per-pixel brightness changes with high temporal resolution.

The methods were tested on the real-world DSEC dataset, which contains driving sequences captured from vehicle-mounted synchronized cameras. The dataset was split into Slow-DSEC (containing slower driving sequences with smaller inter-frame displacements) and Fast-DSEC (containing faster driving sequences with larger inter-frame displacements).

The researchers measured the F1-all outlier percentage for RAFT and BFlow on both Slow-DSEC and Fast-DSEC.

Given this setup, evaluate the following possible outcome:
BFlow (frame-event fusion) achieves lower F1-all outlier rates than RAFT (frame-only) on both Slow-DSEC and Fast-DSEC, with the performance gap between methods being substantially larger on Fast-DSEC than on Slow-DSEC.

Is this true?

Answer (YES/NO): YES